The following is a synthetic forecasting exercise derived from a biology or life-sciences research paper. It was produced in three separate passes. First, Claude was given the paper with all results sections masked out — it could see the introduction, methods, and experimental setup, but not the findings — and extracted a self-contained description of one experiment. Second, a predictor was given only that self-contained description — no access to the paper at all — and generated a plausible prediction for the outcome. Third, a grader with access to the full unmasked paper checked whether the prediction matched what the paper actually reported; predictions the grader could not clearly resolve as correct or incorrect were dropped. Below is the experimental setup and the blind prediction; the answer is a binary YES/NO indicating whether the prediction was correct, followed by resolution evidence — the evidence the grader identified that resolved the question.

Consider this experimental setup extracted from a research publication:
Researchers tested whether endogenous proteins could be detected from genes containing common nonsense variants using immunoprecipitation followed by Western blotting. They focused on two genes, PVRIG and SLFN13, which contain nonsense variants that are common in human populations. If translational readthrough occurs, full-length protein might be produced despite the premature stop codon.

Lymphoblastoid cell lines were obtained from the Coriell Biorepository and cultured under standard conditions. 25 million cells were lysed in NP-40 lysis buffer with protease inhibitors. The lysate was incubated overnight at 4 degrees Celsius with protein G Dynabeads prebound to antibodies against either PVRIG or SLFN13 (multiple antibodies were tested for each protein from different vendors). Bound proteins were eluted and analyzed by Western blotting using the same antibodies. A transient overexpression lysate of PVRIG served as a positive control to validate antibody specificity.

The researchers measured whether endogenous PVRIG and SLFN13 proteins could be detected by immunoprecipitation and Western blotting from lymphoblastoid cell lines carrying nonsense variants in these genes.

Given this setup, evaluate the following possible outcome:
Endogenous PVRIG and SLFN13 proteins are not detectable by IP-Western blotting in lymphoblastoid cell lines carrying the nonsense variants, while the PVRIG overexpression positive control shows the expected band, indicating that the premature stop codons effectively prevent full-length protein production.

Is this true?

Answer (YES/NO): NO